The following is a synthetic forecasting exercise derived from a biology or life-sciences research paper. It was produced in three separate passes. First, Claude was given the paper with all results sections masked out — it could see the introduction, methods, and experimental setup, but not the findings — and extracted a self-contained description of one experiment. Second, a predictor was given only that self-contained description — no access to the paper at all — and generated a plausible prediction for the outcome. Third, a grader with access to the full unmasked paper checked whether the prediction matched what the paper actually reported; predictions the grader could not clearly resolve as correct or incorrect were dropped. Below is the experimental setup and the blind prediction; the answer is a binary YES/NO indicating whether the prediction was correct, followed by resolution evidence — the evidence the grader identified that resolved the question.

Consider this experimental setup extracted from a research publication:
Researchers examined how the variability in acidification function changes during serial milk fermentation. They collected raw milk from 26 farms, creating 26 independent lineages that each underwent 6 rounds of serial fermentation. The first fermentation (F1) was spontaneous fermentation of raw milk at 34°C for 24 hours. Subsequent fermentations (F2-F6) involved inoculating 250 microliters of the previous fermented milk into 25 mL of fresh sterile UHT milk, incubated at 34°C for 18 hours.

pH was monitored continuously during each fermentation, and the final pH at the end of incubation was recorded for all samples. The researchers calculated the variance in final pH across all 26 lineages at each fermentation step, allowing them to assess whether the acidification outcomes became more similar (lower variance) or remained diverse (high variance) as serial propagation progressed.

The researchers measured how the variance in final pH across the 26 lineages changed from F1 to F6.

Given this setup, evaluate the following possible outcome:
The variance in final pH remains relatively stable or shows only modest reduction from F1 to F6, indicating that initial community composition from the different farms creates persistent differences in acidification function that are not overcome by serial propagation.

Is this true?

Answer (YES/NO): YES